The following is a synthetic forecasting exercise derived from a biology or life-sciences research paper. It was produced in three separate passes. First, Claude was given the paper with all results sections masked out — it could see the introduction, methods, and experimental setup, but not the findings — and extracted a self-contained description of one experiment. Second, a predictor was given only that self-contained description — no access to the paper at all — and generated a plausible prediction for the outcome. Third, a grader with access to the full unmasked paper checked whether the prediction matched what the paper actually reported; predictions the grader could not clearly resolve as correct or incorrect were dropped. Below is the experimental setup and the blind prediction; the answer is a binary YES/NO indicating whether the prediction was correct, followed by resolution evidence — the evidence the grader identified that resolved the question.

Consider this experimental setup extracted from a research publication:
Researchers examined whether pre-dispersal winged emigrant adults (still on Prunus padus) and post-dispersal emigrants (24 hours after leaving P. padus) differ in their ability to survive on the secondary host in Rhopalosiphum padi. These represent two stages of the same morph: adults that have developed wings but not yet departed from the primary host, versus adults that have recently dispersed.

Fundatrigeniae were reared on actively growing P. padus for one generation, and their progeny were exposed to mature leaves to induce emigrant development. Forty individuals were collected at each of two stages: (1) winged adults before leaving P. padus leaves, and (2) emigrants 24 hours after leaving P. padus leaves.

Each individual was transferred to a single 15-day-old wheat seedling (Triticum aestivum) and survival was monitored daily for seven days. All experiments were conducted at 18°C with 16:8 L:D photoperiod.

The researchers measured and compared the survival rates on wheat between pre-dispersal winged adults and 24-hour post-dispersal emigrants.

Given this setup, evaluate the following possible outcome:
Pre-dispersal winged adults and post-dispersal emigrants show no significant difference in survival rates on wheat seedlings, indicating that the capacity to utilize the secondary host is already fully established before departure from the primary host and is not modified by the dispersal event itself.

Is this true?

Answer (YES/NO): YES